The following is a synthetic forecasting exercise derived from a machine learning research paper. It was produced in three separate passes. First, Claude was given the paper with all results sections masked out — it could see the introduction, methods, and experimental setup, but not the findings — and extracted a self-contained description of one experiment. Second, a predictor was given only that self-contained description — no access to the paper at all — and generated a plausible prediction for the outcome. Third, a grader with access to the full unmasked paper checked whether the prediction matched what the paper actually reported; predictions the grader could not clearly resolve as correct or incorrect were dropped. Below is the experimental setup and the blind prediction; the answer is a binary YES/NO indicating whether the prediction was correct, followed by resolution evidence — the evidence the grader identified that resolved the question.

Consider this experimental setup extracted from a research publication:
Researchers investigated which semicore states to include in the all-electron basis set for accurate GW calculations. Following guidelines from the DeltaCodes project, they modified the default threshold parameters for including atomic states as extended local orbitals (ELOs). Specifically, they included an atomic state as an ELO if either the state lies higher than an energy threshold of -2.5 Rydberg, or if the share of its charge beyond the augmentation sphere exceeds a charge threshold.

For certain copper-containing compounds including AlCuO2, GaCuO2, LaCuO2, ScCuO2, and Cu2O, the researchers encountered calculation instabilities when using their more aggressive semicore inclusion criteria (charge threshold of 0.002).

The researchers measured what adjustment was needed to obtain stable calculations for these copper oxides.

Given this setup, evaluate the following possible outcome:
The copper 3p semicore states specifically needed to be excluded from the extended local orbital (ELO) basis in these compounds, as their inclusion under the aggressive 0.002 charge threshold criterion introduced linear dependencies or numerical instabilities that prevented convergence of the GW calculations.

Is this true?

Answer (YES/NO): NO